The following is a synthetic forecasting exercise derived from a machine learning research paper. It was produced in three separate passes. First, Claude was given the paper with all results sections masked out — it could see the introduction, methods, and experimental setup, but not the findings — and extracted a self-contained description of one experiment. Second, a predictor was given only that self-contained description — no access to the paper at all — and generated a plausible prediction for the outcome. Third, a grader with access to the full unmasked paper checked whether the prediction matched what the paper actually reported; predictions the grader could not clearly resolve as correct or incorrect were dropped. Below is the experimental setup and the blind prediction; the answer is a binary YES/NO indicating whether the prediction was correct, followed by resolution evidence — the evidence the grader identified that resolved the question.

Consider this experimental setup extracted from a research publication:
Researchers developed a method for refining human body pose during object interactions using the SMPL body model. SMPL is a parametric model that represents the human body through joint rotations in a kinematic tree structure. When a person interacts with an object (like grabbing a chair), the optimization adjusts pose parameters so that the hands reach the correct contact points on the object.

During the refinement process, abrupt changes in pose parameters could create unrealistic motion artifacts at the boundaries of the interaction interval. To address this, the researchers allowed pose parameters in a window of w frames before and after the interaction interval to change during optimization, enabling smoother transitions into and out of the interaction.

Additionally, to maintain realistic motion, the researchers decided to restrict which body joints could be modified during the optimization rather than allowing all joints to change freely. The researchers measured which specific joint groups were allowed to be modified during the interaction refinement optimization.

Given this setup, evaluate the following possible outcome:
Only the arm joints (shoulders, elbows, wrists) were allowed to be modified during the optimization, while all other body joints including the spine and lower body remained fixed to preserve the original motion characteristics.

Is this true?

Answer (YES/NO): NO